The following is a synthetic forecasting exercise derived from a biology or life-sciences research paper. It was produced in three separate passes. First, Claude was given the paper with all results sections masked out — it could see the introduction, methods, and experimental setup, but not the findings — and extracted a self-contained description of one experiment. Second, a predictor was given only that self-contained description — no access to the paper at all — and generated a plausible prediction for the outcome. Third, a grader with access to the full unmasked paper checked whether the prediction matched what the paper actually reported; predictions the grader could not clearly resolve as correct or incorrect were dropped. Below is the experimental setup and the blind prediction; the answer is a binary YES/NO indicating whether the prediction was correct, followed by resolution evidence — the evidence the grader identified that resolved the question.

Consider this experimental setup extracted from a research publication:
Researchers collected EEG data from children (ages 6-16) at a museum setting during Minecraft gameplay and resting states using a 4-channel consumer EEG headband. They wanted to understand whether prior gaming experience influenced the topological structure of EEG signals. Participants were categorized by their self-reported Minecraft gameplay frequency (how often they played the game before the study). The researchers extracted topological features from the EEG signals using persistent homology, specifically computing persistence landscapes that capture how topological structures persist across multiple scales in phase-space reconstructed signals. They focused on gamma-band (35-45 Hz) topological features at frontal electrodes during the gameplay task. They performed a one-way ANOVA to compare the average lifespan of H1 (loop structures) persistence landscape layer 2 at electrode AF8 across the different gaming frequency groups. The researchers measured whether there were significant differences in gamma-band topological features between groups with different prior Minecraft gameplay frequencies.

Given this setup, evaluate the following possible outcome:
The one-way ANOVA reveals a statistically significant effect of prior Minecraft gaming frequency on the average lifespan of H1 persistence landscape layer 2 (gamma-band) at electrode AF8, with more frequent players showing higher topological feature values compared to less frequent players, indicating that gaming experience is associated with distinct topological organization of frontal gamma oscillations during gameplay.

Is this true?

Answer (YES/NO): NO